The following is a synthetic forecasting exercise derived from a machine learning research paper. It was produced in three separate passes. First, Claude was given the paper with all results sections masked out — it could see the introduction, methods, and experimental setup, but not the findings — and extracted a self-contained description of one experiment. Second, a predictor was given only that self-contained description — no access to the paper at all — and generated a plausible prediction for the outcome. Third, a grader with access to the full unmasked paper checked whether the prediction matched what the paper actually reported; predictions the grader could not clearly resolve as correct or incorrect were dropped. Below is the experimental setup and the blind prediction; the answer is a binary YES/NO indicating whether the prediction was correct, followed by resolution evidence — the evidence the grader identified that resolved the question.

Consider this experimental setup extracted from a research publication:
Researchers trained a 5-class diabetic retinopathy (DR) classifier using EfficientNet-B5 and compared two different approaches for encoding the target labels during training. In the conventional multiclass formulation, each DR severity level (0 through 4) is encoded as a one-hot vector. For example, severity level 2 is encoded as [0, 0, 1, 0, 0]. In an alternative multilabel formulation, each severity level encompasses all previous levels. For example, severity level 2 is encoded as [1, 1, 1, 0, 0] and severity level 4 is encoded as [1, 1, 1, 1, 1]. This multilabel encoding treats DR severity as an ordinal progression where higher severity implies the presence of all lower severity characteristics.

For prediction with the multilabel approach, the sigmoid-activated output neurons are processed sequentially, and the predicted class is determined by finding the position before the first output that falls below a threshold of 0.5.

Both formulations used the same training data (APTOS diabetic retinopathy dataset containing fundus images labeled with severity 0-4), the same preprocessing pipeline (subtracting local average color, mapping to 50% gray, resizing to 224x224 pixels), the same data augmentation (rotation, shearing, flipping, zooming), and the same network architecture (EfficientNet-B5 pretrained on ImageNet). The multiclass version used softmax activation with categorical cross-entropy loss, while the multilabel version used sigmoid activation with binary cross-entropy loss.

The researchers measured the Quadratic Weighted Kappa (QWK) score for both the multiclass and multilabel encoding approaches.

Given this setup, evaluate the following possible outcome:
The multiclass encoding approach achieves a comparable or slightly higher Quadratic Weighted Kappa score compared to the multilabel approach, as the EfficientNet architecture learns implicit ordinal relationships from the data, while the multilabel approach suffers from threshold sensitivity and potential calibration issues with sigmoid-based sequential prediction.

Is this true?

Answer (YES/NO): NO